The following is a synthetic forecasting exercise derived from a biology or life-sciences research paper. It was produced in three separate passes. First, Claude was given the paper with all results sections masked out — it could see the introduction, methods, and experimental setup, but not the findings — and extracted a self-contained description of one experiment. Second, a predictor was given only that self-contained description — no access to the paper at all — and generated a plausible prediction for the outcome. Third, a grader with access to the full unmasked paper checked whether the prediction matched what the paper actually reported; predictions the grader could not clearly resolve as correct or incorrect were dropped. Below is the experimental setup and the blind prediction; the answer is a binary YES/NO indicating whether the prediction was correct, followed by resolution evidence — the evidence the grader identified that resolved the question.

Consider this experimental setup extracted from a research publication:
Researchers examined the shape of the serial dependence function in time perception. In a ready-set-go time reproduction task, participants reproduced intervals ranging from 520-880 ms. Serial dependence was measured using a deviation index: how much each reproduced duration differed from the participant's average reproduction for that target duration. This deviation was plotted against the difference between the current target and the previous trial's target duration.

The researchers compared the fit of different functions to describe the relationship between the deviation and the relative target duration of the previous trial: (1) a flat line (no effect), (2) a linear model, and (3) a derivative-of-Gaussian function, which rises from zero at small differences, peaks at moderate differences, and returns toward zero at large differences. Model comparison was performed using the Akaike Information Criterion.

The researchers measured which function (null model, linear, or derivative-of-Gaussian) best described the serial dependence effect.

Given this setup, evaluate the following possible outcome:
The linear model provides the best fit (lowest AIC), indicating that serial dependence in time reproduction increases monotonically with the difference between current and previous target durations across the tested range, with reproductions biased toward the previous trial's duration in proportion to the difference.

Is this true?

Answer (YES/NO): NO